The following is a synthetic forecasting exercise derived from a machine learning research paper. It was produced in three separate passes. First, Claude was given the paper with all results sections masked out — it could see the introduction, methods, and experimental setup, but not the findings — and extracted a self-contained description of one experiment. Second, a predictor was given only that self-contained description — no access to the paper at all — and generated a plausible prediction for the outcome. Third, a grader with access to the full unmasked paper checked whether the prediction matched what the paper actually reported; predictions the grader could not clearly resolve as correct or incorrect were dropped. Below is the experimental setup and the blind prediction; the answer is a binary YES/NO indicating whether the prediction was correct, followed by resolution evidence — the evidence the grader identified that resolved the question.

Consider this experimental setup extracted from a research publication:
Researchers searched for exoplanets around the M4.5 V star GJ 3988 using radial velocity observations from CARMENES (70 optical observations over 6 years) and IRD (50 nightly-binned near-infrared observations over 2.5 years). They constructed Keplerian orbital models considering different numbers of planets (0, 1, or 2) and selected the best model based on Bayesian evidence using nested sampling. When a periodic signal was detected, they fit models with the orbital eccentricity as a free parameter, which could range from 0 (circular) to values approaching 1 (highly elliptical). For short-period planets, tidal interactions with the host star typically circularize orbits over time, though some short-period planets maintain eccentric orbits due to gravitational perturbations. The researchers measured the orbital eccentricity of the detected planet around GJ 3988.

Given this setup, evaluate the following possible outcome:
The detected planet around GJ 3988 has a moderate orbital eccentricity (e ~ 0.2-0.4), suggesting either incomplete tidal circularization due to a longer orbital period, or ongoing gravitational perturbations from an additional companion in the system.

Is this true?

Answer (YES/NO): NO